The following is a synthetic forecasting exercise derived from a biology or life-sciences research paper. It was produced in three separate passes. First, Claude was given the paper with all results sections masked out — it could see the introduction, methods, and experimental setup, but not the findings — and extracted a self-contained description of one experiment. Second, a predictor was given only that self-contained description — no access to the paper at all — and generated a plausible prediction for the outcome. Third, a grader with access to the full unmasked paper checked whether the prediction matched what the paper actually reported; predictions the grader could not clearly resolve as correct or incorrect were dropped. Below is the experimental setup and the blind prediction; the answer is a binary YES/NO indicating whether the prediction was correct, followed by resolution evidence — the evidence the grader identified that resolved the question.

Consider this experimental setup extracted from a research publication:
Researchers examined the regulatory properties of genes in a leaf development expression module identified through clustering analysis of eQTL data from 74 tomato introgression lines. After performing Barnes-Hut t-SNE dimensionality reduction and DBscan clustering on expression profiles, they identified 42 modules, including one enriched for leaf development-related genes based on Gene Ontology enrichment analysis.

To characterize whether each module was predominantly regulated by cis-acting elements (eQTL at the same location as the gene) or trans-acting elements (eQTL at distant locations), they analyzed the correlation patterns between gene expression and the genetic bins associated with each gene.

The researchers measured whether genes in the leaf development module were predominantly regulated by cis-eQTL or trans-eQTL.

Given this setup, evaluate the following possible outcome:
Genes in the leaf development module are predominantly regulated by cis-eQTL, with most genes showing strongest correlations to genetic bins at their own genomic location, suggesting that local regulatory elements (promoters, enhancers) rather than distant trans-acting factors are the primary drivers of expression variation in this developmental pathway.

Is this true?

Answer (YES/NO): NO